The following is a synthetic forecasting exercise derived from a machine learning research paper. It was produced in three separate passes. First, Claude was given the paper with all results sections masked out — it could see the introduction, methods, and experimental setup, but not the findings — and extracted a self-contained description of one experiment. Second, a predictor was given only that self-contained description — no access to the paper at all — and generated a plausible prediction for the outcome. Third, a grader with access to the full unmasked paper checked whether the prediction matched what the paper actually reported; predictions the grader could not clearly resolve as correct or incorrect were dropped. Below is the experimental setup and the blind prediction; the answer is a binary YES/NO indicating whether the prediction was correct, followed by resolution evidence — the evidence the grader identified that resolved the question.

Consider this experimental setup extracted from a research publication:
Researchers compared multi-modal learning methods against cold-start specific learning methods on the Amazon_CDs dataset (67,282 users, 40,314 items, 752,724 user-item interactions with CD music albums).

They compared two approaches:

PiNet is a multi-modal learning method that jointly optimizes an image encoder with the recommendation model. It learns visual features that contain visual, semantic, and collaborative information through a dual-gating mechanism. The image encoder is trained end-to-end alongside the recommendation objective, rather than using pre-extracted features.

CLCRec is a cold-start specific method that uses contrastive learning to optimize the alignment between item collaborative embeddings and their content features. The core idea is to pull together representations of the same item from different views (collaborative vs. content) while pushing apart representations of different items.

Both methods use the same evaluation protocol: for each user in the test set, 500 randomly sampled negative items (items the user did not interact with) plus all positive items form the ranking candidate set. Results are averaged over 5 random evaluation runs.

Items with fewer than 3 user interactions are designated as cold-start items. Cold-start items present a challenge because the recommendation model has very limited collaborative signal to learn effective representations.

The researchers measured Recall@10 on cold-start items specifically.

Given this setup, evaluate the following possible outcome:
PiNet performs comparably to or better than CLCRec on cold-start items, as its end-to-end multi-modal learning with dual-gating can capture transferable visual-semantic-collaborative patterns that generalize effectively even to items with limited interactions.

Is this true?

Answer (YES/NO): YES